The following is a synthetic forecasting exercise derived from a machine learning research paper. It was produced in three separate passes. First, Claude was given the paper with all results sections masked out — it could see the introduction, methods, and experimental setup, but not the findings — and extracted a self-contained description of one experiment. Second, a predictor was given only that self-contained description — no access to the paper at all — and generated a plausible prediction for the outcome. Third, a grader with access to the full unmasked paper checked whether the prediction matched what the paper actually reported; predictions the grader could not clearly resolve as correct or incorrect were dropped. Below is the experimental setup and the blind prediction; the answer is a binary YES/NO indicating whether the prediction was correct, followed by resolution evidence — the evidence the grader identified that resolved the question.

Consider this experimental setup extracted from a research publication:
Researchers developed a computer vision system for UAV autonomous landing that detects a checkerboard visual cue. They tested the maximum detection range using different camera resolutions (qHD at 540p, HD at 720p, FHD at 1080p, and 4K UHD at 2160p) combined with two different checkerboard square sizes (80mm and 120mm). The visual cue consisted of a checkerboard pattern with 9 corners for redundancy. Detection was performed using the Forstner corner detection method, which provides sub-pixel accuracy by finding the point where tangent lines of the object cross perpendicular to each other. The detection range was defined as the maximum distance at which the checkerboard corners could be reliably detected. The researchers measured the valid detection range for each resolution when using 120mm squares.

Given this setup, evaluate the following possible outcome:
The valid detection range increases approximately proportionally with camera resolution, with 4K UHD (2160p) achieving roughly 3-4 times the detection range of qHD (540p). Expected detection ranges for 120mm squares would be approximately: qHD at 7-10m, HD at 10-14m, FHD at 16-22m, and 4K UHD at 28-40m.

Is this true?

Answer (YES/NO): NO